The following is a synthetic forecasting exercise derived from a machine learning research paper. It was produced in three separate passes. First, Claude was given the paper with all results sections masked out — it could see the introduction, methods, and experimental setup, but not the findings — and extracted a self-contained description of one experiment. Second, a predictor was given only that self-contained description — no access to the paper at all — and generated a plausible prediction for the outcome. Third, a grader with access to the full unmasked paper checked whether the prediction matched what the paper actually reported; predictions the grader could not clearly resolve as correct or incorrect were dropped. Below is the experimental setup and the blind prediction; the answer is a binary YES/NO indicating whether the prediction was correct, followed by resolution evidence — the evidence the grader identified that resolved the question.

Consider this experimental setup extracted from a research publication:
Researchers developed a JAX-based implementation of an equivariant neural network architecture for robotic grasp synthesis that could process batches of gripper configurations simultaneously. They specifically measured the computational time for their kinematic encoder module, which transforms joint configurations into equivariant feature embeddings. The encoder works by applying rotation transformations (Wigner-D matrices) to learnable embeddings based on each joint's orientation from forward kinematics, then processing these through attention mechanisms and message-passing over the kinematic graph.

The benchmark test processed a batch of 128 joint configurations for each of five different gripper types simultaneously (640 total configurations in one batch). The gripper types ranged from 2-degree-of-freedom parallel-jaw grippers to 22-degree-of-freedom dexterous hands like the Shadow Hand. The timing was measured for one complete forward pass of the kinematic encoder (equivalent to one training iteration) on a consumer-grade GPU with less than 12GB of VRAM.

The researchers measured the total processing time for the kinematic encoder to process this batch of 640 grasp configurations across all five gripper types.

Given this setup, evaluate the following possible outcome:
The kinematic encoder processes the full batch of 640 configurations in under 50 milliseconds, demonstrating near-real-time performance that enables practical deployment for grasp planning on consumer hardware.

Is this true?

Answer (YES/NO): YES